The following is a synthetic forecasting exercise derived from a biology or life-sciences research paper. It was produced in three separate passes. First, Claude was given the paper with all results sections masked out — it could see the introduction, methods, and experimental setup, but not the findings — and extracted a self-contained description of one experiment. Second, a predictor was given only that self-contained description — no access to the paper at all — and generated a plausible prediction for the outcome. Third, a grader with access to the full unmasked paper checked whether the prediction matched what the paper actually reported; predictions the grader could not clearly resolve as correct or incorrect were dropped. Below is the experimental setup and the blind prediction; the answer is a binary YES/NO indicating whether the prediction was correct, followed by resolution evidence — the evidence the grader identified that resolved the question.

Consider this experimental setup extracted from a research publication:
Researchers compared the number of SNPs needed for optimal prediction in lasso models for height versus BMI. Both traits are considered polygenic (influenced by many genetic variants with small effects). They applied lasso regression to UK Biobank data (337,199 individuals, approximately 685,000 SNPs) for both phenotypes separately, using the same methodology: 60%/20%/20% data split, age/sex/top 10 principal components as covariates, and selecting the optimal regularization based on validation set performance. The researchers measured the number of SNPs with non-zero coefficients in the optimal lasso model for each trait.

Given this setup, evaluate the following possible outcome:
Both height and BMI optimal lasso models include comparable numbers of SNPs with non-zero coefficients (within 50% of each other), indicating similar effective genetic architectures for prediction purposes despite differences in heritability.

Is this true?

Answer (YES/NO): NO